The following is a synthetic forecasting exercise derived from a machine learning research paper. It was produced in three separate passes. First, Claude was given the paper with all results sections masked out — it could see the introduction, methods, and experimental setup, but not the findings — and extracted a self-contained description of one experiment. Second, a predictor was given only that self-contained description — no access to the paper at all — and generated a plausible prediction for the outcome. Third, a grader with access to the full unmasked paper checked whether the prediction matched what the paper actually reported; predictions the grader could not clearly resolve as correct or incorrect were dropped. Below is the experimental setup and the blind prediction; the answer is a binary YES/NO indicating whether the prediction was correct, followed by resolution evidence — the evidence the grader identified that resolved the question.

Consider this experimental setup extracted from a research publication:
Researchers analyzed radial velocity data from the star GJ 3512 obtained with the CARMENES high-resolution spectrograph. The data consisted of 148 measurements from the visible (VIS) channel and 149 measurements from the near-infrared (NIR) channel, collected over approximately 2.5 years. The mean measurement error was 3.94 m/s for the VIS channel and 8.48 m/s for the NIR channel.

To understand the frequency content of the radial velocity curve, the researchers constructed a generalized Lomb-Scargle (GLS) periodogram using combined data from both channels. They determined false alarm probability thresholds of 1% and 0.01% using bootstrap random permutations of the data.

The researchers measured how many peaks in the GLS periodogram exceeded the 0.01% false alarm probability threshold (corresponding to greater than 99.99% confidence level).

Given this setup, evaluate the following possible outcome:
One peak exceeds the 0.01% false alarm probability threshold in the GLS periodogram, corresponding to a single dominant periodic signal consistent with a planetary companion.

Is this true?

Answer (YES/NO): NO